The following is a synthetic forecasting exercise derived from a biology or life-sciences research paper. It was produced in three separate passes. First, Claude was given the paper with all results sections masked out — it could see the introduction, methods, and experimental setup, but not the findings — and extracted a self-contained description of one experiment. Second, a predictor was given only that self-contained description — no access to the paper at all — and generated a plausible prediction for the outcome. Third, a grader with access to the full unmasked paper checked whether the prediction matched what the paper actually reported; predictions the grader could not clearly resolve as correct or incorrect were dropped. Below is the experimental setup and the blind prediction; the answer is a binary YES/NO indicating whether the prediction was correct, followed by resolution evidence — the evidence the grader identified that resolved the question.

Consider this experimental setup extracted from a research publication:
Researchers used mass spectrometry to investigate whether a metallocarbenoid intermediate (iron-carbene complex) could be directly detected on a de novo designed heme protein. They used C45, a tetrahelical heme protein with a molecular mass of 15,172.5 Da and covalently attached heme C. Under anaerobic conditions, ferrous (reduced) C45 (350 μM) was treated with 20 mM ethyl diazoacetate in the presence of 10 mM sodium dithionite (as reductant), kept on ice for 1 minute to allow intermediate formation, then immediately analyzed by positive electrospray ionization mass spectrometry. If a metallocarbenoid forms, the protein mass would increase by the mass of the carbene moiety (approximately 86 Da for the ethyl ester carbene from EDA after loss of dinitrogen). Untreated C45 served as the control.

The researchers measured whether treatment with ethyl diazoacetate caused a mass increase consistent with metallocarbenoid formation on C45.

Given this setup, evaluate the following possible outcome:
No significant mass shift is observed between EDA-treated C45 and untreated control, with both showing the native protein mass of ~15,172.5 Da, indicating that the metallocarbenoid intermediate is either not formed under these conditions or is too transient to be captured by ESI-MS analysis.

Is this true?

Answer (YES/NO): NO